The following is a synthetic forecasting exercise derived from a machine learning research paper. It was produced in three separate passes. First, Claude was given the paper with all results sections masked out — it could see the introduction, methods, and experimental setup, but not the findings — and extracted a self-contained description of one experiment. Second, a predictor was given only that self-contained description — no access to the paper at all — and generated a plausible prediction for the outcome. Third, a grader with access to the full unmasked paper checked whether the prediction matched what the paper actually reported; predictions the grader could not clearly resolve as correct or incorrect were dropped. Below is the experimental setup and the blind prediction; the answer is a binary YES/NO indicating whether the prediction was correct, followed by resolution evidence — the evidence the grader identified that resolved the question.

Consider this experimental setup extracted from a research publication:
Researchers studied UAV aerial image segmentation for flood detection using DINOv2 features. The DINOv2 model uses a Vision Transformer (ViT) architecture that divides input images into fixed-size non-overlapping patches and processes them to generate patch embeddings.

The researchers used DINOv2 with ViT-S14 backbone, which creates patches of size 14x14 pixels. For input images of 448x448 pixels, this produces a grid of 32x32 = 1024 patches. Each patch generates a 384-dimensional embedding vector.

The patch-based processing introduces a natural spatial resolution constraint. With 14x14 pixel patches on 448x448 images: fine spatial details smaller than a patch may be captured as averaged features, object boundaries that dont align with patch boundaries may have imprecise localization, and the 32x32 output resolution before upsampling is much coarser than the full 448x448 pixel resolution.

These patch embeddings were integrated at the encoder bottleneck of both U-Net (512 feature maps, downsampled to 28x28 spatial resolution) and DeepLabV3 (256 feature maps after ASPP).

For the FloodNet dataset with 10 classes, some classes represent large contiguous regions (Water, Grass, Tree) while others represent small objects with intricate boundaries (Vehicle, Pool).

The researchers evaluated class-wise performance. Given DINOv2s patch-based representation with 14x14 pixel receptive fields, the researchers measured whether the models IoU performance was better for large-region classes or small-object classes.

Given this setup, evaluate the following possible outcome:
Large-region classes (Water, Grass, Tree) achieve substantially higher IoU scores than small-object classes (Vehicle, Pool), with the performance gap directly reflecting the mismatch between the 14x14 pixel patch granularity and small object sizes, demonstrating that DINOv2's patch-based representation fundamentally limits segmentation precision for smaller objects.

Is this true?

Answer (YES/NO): NO